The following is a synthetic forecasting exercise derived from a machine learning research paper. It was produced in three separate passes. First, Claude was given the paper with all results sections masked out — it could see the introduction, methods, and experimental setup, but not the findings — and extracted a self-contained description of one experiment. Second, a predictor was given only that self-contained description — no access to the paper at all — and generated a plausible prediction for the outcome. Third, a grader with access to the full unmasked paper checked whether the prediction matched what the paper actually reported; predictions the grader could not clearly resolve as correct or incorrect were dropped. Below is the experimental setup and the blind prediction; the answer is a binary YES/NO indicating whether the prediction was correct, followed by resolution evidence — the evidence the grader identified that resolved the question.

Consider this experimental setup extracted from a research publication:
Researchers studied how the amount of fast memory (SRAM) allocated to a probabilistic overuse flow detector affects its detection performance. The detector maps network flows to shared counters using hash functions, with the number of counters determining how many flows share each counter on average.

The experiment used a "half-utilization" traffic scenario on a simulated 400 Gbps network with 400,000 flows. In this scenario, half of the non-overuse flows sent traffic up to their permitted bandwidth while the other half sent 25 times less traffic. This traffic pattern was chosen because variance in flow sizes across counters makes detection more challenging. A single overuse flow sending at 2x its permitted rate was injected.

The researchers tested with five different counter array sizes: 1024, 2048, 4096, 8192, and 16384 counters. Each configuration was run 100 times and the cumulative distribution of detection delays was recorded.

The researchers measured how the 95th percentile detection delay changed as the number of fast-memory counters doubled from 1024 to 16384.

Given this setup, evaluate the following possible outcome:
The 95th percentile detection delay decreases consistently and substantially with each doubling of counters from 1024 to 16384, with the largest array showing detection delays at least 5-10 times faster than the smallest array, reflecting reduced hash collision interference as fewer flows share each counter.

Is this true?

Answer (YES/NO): NO